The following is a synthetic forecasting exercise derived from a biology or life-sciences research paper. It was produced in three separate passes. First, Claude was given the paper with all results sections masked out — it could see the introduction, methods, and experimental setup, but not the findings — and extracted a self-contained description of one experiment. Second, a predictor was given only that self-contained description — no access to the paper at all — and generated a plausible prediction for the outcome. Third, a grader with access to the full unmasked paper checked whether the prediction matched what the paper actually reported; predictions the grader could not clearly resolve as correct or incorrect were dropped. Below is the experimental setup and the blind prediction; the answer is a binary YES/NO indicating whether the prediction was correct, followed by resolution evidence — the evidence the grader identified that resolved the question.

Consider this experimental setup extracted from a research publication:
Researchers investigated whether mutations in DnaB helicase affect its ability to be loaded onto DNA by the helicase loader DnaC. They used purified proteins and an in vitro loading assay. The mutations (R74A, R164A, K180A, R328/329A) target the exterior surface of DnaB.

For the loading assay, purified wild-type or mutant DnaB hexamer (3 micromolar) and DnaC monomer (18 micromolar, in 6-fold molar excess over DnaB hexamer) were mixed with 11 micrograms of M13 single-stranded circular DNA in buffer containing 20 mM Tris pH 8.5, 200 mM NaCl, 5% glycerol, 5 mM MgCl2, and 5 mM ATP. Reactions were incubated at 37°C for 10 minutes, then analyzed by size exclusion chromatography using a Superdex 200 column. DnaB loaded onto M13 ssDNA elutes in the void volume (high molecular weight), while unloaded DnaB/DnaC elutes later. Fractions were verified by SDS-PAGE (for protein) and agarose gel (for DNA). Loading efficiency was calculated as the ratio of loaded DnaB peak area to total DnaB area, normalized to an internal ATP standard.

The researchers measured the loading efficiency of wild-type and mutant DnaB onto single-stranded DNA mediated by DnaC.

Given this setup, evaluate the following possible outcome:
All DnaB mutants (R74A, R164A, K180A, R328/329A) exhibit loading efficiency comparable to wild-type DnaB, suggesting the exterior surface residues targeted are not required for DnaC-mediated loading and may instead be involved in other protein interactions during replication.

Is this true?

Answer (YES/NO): NO